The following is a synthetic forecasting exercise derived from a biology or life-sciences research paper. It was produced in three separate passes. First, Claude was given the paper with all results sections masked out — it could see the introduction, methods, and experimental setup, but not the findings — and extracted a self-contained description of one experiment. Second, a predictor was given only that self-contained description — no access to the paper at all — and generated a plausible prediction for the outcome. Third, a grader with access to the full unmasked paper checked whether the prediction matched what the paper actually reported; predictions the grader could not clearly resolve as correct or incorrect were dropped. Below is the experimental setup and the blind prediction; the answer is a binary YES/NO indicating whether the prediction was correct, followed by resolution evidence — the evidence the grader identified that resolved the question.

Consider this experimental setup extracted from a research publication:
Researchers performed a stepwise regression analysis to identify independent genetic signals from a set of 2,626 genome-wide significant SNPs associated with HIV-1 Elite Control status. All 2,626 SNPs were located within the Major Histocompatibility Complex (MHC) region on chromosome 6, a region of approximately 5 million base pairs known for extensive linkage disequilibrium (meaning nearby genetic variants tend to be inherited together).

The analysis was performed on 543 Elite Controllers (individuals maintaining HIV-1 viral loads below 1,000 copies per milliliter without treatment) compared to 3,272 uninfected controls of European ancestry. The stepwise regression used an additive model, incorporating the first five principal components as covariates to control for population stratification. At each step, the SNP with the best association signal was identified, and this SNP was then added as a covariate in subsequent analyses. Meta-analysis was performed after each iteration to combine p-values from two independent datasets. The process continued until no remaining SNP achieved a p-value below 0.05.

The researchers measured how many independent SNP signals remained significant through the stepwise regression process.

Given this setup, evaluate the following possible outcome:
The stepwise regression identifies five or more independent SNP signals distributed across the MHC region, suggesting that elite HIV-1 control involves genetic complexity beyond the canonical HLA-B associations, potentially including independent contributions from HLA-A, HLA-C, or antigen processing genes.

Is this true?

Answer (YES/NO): YES